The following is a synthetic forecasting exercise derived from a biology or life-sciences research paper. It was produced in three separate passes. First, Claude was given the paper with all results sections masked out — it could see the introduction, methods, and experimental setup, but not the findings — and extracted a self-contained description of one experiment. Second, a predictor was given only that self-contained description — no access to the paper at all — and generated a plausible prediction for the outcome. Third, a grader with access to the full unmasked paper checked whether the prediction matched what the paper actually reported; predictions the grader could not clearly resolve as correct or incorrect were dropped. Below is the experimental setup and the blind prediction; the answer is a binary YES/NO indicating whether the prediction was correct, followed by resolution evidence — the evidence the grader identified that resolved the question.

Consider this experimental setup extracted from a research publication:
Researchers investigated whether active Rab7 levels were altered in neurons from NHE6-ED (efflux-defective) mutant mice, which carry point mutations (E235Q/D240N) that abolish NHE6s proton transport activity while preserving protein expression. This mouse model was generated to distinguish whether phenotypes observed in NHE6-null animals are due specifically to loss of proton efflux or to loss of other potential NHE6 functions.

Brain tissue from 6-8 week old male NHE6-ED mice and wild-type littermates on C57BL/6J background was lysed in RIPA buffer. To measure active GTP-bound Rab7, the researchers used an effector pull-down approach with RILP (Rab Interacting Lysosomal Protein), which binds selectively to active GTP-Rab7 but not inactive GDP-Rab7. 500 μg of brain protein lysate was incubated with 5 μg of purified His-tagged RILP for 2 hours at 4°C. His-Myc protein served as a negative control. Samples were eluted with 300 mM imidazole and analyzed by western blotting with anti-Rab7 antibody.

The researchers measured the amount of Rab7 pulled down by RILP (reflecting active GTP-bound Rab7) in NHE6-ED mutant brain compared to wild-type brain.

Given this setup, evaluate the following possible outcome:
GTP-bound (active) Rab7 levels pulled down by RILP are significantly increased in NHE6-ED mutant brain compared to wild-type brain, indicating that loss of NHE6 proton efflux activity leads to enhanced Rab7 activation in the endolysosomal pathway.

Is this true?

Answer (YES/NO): NO